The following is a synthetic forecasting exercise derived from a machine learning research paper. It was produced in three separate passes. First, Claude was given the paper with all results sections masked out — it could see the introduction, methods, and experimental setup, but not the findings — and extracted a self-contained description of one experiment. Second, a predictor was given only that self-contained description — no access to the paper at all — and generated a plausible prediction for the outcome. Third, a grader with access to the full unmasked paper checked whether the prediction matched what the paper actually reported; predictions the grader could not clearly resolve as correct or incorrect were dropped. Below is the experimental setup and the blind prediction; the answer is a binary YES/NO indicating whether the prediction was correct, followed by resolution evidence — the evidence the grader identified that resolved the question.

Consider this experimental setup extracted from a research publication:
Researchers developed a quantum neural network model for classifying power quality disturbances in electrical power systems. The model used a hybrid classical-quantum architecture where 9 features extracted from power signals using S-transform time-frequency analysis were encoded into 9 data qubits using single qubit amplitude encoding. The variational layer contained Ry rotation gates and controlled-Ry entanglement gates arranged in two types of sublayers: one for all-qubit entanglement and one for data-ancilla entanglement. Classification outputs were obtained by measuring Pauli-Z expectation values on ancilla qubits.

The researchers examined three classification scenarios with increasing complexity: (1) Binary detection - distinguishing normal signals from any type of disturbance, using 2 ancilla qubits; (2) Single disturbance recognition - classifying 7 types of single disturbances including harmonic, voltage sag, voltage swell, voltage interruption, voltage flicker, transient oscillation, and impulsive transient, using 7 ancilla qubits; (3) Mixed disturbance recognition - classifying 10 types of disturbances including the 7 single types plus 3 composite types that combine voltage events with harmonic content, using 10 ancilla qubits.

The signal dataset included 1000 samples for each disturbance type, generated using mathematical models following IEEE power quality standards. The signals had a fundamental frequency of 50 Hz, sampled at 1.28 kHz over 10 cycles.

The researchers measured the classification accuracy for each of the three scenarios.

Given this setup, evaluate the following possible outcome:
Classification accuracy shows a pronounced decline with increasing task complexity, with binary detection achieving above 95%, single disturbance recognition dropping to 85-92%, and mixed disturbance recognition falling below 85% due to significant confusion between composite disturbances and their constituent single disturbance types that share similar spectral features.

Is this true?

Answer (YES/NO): NO